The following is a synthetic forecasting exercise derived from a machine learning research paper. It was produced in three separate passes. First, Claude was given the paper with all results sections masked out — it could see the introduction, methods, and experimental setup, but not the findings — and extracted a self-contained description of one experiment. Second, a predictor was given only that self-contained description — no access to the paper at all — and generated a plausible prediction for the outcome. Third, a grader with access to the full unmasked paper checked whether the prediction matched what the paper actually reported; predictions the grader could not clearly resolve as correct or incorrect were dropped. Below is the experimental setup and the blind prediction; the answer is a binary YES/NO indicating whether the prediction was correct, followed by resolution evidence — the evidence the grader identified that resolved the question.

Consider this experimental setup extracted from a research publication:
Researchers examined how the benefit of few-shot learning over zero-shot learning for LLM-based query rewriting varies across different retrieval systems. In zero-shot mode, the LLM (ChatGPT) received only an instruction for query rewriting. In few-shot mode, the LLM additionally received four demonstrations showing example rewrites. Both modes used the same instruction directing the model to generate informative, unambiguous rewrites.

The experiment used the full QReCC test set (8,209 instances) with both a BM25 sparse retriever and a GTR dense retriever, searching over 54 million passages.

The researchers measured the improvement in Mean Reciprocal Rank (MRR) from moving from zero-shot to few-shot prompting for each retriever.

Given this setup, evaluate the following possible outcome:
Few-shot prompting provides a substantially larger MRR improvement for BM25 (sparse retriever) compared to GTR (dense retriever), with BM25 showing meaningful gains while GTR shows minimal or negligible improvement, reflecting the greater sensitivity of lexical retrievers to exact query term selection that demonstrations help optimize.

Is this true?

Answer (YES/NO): NO